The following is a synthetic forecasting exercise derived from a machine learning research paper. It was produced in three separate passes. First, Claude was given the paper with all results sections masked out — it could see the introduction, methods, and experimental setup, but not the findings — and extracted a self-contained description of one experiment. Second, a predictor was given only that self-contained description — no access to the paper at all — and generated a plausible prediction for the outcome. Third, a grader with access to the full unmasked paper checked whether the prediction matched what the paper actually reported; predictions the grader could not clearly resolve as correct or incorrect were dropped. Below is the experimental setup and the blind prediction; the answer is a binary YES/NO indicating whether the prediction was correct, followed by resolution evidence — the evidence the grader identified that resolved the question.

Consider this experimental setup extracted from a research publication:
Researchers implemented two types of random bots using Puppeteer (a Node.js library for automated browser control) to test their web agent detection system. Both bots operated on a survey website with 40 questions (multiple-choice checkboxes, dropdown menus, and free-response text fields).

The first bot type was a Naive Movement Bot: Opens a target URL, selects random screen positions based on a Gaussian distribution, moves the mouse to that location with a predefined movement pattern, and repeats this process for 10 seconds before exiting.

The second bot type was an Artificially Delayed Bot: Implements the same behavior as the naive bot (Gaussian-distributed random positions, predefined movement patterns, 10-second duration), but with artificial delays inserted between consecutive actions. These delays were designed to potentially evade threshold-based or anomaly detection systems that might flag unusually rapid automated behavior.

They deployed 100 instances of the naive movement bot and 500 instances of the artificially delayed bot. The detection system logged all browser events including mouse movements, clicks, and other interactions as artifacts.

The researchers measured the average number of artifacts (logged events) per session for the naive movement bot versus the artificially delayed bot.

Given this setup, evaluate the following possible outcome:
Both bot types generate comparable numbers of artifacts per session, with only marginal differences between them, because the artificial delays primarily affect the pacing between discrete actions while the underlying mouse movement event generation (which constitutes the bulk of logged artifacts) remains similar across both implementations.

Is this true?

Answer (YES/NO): NO